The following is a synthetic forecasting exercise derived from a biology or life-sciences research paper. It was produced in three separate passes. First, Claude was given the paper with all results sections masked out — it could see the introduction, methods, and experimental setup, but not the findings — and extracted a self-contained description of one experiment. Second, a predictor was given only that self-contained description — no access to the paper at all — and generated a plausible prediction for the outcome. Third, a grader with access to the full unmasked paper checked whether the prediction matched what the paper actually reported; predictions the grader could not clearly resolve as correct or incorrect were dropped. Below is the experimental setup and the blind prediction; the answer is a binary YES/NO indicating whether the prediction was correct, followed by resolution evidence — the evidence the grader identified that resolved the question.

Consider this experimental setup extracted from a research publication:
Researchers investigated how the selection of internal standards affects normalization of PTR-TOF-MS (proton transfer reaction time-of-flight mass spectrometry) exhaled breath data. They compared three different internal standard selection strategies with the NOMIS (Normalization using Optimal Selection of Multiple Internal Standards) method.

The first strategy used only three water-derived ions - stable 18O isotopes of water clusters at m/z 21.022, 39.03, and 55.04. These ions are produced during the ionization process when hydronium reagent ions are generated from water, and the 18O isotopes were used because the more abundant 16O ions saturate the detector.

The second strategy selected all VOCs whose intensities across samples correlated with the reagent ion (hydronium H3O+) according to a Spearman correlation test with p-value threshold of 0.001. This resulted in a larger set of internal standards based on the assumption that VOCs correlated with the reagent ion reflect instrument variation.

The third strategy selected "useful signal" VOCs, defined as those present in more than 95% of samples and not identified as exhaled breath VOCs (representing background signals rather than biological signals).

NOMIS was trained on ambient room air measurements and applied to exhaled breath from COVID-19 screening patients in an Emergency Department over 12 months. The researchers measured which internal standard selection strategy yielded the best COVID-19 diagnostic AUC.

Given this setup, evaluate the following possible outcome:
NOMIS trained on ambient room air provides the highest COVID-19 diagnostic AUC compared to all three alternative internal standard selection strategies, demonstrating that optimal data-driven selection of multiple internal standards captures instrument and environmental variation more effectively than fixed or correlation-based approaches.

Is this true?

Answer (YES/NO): NO